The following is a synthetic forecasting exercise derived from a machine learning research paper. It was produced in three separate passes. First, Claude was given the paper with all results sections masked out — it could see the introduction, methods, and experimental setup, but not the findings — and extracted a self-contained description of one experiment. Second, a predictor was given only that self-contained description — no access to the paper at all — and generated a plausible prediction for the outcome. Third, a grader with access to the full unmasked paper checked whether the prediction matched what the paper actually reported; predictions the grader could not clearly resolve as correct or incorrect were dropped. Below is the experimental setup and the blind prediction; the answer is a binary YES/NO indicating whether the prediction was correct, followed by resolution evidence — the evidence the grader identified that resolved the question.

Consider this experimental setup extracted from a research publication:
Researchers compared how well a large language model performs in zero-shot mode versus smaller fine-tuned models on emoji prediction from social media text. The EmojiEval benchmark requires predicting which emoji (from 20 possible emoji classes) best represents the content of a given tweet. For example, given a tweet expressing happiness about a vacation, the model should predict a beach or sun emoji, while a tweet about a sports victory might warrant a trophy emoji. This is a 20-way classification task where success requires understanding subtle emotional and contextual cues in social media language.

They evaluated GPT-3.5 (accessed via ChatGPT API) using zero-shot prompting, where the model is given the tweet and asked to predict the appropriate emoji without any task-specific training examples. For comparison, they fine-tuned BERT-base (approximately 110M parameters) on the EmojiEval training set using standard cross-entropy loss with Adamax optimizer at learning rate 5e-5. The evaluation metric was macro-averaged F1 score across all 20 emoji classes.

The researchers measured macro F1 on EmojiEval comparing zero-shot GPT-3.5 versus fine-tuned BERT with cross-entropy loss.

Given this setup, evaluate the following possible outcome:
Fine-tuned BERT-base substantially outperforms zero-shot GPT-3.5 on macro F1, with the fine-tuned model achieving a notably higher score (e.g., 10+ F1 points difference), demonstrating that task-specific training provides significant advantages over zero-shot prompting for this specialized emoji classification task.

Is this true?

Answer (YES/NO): YES